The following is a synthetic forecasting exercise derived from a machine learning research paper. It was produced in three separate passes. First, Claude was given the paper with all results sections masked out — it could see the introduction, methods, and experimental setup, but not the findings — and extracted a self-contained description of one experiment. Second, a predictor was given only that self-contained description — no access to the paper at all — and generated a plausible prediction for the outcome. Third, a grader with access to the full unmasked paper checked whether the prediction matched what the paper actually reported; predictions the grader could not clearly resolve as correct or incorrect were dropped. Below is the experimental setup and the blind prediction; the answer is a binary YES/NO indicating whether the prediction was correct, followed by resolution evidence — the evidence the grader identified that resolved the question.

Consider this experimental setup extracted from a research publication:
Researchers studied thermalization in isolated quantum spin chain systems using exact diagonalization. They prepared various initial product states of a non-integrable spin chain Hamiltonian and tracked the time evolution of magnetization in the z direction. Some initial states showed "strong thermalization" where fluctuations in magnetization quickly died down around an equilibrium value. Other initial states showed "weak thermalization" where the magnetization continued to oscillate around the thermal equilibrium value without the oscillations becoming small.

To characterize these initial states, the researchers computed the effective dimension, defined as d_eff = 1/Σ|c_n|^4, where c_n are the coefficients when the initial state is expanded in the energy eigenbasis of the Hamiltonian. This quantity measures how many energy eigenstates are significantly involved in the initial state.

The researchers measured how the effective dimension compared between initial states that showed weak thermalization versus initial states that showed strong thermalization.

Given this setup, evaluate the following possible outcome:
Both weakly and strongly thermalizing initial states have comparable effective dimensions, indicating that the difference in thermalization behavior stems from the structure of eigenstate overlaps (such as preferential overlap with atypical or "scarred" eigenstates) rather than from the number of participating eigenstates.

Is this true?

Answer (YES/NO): NO